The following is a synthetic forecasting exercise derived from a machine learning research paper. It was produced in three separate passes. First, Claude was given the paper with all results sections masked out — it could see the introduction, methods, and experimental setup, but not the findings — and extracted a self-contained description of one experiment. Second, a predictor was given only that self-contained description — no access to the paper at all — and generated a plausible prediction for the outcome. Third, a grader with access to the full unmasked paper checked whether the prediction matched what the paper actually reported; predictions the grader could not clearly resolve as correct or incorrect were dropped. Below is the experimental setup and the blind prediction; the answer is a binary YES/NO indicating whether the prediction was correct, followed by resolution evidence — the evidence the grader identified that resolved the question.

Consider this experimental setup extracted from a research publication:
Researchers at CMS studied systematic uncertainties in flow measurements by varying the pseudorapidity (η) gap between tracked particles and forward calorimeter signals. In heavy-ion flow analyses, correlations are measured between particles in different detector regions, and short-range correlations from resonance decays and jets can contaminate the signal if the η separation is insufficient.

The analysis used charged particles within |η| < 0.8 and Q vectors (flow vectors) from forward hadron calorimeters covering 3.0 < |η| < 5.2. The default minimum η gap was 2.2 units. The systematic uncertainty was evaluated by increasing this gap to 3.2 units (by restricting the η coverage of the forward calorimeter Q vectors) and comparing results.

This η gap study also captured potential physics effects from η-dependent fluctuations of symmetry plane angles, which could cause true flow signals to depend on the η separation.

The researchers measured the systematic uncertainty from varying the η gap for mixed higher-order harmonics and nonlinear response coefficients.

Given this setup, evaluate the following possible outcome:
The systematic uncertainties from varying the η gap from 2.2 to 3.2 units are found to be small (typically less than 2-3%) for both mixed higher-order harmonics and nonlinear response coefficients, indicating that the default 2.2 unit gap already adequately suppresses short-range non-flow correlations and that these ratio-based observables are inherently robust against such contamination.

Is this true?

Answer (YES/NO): NO